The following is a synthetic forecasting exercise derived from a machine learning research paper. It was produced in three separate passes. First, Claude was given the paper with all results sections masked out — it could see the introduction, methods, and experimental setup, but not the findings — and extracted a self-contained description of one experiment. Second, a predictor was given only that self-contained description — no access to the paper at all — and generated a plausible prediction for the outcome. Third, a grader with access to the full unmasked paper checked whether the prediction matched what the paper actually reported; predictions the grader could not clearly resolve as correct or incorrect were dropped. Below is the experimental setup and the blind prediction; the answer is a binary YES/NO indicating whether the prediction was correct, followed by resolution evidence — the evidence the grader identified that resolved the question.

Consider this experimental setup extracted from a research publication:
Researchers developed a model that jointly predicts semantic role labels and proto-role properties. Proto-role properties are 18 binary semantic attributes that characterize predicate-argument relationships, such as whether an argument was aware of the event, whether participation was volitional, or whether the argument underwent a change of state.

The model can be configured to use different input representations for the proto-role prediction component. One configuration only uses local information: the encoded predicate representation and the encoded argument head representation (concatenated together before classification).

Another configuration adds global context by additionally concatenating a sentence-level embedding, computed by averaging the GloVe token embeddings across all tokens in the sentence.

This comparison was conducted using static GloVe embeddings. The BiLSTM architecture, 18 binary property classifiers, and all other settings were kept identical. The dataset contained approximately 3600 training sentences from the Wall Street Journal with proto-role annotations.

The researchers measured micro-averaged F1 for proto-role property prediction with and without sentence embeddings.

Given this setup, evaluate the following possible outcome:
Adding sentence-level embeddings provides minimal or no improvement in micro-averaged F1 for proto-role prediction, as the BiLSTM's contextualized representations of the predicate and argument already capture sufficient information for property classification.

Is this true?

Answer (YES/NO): YES